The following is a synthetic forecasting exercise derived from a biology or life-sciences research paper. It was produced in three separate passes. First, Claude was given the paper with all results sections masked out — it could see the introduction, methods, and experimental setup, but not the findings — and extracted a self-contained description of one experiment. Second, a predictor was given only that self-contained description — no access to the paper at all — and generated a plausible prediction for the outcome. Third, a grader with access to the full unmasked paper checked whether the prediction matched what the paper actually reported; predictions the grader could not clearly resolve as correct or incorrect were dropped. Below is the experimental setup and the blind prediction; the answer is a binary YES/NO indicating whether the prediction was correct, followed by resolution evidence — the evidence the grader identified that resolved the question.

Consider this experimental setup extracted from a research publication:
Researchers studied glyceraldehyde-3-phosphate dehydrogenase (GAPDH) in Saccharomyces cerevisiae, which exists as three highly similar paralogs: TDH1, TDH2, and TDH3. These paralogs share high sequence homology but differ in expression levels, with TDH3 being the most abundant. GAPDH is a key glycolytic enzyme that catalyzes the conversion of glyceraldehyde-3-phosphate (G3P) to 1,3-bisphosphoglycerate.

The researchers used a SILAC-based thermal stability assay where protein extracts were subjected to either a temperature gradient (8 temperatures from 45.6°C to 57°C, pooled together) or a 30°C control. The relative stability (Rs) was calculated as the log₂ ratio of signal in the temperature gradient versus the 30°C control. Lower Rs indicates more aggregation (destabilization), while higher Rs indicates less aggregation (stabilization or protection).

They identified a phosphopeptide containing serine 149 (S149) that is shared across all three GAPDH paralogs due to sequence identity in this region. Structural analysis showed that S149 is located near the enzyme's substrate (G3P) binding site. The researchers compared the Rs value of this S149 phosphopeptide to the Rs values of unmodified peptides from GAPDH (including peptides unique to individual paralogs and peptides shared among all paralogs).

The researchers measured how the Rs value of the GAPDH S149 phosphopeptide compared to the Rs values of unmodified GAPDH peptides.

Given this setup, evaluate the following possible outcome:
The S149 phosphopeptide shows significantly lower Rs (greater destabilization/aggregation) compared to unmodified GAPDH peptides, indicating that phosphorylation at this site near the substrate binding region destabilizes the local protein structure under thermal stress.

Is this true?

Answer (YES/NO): NO